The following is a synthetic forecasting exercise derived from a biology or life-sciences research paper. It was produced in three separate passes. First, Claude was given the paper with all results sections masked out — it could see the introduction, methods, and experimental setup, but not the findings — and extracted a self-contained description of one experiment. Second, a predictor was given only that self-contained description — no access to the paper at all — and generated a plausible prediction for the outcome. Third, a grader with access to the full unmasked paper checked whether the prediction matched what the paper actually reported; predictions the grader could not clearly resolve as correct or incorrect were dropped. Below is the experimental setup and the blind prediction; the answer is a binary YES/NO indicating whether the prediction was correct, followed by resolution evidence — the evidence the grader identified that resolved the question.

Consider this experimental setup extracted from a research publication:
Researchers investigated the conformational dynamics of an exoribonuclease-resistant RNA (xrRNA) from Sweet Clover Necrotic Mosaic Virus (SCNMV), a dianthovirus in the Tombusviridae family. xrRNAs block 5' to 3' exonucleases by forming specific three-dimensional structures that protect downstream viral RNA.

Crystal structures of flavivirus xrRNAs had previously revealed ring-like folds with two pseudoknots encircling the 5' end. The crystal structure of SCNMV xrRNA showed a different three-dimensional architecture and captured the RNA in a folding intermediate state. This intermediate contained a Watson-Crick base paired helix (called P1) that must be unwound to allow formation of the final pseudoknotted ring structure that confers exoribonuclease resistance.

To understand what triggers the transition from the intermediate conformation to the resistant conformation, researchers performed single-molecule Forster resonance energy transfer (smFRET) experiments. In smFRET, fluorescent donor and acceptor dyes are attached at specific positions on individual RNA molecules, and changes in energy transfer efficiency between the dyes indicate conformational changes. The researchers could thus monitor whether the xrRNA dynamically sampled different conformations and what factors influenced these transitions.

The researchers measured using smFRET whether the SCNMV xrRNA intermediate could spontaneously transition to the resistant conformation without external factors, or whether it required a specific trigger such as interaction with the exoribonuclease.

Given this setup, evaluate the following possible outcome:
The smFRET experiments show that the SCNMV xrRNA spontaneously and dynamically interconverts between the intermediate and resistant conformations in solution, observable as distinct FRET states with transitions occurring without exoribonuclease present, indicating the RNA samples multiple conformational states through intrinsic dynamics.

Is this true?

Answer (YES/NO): NO